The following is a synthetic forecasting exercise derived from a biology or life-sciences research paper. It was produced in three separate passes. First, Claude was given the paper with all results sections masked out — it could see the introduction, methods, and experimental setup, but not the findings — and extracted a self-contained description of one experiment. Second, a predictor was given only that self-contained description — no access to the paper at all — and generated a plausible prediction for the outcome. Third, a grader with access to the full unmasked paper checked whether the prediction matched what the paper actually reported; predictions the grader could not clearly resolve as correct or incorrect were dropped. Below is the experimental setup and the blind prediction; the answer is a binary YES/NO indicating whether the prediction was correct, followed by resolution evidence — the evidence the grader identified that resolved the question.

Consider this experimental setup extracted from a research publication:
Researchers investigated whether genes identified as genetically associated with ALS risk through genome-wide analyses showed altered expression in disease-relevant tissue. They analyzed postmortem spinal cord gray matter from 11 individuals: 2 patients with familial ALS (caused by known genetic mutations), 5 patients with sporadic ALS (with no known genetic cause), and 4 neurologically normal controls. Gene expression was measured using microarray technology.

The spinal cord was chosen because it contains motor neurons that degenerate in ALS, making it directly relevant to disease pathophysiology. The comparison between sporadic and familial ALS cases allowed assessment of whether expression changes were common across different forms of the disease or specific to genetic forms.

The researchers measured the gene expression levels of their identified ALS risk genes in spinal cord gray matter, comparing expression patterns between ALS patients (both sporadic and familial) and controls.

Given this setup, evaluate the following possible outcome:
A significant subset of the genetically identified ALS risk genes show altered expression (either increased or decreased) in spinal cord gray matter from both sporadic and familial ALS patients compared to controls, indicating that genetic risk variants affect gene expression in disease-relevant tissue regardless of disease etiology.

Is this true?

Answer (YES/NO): NO